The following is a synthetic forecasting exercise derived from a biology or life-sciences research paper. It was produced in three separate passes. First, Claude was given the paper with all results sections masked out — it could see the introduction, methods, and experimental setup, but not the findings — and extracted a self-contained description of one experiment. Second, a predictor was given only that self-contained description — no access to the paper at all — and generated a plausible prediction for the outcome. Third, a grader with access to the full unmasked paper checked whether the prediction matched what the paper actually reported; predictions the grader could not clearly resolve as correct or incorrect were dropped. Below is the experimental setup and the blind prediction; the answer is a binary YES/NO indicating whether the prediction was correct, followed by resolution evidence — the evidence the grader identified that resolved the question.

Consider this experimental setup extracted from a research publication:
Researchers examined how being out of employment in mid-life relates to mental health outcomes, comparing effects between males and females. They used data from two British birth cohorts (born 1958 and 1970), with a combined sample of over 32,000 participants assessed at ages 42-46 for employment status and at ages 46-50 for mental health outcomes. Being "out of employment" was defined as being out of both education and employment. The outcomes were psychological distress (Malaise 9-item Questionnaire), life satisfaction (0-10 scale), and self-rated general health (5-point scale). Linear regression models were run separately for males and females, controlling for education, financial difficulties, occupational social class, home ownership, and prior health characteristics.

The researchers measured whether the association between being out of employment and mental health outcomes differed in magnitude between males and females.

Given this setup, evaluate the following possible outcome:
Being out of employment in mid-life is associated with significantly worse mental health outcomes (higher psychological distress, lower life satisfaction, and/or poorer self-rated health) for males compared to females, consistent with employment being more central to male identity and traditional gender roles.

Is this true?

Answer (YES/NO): NO